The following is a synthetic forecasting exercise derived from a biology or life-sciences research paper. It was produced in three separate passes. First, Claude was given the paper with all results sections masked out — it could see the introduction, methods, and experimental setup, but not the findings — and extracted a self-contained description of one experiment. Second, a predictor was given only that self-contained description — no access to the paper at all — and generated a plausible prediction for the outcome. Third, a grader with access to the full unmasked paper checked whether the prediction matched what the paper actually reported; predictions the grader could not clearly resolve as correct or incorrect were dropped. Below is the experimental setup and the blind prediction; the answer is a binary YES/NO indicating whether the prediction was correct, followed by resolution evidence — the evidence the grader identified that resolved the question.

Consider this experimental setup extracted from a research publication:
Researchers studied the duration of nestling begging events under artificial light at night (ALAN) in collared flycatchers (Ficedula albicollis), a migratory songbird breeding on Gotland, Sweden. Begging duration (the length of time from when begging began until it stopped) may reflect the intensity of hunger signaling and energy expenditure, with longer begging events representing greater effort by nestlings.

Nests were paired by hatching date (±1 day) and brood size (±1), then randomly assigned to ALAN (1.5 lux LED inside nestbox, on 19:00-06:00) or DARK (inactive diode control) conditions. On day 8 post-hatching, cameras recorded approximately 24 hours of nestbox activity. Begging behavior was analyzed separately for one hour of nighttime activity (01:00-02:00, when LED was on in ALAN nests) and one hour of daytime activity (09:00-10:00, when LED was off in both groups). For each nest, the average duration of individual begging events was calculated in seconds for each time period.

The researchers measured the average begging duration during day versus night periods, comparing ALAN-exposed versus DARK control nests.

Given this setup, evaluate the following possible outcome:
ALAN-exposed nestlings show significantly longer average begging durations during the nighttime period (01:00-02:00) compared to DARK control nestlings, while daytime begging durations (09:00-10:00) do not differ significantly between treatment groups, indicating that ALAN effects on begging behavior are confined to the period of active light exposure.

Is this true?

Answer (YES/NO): YES